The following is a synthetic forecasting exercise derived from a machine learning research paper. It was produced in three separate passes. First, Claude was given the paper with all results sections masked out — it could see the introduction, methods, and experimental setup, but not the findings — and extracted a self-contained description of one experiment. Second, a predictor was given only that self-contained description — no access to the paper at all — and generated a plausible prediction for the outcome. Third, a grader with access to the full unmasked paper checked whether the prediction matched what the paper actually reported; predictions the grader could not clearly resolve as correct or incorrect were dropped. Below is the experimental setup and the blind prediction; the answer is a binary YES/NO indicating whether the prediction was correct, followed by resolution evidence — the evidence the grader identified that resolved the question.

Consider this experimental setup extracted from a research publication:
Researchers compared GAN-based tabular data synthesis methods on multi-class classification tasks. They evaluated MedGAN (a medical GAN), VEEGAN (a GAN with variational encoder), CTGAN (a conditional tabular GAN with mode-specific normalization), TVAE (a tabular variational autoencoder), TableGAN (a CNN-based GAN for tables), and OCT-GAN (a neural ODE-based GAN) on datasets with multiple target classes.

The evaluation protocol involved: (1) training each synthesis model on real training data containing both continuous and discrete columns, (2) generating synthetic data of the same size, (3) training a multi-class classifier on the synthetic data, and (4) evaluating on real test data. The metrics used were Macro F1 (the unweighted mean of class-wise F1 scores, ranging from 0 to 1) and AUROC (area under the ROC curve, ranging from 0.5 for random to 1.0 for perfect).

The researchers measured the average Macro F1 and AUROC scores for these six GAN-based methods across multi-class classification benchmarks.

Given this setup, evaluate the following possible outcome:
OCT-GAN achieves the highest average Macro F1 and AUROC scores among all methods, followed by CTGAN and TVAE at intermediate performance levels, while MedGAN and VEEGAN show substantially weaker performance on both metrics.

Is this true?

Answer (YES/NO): NO